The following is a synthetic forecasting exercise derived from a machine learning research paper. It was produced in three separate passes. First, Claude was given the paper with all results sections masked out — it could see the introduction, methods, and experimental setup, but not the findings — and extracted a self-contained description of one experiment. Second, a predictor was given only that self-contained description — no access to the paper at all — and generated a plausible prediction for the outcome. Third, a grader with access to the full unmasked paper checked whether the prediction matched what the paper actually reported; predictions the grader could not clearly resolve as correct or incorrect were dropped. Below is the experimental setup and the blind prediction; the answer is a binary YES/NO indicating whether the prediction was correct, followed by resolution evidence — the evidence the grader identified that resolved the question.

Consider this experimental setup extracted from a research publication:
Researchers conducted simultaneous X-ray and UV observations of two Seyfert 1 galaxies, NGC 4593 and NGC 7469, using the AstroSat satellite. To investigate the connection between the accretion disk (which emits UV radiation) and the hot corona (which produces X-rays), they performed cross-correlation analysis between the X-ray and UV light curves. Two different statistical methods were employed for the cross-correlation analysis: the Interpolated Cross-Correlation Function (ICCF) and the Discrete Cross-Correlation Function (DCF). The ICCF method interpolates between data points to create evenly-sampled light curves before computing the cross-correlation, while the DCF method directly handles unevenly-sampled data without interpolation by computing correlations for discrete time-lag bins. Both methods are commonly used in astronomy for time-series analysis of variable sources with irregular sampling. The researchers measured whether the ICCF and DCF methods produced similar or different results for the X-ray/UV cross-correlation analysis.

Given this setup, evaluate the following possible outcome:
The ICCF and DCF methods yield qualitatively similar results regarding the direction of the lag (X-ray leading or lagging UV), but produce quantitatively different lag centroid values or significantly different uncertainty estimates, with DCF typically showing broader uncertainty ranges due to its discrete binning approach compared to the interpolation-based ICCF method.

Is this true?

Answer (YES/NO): NO